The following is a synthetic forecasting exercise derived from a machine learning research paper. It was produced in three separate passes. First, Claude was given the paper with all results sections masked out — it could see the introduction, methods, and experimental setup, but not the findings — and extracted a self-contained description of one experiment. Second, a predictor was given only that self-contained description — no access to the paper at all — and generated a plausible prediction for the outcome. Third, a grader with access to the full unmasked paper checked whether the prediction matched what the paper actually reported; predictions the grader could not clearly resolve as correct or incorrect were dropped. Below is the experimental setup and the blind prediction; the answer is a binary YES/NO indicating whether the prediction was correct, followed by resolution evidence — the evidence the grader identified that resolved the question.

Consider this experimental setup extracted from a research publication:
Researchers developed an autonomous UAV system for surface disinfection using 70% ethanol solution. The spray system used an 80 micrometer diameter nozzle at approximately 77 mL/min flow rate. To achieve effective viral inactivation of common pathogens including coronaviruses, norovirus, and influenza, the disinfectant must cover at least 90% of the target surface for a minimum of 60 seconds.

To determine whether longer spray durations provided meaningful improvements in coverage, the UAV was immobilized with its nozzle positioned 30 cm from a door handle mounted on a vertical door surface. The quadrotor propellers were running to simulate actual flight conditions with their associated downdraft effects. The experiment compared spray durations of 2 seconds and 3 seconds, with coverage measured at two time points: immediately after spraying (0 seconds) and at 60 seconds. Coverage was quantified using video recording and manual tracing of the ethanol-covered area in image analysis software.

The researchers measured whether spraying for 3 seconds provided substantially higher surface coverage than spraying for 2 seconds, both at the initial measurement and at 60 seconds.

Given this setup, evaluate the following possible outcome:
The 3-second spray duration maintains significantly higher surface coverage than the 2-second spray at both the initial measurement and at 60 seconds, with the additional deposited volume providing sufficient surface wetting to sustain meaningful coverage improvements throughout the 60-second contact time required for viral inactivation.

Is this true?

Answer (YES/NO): NO